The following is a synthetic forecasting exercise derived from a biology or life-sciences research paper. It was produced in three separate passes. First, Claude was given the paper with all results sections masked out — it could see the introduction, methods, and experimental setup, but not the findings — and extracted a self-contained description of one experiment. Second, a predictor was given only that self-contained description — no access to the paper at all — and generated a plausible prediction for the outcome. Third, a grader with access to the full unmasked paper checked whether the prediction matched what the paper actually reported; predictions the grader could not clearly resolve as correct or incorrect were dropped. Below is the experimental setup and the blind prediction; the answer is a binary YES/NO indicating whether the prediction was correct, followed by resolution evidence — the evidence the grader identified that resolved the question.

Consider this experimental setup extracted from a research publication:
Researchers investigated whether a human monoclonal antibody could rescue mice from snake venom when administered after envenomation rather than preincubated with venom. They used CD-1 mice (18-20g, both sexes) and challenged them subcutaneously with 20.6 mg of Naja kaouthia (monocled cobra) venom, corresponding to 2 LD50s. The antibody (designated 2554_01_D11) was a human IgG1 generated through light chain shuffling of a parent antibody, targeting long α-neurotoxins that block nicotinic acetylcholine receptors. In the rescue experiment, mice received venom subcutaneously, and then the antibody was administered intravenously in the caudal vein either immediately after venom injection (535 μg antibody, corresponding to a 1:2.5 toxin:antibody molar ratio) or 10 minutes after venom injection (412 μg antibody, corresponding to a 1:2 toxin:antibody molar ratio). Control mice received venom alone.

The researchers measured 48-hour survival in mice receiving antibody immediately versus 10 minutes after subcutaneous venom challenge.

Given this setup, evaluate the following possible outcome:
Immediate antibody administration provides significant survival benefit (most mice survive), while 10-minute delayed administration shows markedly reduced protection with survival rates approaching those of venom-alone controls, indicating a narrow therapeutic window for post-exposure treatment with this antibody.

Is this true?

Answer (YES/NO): NO